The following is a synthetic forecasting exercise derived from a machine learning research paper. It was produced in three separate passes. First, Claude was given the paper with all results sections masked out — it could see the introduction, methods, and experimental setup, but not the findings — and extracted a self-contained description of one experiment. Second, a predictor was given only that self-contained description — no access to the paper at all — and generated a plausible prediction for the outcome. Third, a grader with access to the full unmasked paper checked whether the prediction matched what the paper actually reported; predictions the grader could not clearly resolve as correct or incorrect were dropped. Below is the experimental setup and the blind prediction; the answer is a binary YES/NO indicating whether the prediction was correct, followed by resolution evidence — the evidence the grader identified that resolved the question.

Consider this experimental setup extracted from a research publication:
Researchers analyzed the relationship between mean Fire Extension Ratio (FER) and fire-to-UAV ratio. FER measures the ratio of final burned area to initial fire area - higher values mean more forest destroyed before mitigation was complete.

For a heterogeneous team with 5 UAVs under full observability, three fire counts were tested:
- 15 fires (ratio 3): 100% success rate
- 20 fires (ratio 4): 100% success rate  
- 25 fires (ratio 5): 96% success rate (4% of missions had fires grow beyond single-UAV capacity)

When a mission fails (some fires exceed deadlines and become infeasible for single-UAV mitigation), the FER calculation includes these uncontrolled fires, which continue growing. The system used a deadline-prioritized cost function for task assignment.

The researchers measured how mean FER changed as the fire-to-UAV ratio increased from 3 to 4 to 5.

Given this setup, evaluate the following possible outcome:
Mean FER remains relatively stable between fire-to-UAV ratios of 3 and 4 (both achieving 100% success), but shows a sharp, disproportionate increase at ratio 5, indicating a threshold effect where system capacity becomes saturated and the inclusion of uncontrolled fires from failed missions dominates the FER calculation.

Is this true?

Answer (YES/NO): NO